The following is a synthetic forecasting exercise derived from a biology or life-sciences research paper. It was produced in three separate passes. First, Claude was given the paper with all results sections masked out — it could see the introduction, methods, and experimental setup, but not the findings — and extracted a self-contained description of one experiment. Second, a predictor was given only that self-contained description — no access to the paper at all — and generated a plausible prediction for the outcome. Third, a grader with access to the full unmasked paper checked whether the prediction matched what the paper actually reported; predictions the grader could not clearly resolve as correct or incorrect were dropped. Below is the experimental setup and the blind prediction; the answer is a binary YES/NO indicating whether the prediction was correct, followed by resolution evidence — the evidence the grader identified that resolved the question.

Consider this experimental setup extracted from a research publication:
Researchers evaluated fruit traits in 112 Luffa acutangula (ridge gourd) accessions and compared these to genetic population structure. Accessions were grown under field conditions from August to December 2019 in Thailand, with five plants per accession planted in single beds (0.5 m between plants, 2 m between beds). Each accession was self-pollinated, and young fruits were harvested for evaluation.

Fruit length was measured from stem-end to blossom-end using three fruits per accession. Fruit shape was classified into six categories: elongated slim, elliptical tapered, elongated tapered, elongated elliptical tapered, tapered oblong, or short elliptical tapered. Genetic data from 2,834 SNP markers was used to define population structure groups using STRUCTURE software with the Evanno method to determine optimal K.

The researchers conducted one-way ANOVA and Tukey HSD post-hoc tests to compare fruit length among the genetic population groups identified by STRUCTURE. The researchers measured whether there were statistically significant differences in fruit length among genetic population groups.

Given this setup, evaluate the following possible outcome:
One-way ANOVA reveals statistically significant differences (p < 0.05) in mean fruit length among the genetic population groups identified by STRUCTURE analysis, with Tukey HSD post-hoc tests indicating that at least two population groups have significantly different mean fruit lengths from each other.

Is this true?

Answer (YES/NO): YES